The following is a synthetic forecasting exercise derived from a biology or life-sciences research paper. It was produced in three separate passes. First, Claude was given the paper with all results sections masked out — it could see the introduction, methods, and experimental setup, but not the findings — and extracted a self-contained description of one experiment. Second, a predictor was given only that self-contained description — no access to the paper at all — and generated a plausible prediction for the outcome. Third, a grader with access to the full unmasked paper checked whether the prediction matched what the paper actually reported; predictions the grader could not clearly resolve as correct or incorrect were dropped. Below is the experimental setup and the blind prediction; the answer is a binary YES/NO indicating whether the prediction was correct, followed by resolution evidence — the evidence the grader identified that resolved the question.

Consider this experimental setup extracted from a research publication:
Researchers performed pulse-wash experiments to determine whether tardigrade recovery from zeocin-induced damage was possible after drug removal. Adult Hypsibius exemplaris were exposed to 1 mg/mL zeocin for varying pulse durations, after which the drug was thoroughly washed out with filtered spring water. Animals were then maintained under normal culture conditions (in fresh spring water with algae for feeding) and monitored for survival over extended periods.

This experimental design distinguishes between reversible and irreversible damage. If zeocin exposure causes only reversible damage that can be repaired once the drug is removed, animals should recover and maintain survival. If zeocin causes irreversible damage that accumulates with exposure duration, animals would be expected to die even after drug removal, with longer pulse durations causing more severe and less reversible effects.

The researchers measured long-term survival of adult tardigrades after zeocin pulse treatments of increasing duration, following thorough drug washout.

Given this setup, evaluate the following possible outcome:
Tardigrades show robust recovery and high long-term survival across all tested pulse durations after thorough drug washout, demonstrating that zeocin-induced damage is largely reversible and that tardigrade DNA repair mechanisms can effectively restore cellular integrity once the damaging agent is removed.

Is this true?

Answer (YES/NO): NO